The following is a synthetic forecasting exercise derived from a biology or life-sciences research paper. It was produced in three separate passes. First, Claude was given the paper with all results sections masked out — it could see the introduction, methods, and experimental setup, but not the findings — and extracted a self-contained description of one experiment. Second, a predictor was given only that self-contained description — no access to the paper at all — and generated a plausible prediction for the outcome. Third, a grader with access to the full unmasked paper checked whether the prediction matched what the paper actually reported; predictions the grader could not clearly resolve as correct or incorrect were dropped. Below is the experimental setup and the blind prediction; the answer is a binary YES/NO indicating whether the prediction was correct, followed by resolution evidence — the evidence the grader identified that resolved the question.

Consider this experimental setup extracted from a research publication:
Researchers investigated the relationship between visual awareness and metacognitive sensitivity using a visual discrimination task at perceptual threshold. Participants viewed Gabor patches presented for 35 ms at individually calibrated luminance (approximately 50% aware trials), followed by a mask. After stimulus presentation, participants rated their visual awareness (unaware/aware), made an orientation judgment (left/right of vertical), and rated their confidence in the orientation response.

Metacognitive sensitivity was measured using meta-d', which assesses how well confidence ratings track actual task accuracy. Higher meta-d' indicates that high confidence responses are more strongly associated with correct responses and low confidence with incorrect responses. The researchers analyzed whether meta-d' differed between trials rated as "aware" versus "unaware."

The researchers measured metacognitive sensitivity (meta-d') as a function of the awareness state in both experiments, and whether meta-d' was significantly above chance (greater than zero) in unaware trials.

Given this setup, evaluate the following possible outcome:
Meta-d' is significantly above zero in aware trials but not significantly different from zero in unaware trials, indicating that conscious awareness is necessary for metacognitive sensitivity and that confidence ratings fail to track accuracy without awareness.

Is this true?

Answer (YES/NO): NO